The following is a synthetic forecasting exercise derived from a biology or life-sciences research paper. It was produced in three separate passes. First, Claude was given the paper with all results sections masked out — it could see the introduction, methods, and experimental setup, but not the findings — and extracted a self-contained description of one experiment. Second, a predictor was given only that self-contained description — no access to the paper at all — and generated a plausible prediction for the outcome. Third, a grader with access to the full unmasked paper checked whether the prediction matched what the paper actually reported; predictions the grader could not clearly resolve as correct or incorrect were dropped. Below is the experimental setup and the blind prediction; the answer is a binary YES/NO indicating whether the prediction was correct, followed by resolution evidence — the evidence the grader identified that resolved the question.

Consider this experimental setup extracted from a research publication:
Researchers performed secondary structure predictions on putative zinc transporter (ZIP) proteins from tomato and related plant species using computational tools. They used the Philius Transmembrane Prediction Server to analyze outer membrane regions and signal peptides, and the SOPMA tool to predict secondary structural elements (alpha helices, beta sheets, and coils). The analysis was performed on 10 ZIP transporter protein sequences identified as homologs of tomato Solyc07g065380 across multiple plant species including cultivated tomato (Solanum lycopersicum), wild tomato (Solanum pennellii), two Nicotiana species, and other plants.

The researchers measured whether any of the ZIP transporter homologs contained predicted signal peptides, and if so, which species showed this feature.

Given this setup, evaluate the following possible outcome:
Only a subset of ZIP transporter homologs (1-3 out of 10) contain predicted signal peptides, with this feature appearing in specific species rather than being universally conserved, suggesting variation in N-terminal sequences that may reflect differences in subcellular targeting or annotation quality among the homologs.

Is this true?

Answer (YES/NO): YES